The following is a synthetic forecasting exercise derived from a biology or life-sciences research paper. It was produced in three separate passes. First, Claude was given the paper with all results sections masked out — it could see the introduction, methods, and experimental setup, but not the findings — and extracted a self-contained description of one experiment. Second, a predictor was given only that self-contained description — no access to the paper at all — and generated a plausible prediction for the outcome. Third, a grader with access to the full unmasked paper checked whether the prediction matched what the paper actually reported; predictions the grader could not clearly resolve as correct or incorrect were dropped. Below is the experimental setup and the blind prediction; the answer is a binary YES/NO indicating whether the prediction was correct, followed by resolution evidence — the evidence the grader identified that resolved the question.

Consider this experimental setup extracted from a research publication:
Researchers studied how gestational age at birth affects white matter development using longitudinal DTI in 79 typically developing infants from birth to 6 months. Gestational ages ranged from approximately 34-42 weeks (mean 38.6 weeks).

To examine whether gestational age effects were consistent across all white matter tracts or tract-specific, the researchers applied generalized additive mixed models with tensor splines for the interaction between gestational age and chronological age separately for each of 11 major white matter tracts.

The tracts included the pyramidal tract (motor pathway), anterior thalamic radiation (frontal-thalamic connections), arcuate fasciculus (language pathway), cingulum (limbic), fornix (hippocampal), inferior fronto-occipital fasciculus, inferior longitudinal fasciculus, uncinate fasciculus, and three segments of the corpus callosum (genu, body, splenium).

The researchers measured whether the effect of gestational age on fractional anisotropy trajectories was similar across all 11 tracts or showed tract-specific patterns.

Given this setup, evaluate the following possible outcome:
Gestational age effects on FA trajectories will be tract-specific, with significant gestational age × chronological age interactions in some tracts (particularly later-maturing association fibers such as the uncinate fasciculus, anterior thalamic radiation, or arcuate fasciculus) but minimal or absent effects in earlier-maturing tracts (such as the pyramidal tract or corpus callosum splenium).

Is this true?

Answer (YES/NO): NO